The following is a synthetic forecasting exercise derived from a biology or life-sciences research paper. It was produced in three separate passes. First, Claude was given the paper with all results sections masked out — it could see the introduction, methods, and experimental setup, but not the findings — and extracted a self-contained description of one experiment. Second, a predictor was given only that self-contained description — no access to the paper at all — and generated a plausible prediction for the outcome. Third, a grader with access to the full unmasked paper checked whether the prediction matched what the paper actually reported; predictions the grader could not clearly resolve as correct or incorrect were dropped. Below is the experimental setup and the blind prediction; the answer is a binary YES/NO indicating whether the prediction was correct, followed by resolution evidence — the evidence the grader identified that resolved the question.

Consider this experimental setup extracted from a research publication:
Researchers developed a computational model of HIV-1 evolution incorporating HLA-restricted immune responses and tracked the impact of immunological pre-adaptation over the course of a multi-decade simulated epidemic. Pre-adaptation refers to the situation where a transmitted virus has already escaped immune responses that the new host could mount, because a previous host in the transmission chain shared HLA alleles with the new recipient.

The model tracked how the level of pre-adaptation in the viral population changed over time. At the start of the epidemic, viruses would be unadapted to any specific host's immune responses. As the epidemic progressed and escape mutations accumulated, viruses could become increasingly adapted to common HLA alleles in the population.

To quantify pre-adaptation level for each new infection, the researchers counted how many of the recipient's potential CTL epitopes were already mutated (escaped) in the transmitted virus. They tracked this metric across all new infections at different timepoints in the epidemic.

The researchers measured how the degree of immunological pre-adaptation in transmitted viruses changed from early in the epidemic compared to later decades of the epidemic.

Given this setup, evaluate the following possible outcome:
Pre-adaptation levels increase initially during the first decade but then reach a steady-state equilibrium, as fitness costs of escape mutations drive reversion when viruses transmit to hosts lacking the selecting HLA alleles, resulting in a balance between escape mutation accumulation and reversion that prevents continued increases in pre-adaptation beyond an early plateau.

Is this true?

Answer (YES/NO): NO